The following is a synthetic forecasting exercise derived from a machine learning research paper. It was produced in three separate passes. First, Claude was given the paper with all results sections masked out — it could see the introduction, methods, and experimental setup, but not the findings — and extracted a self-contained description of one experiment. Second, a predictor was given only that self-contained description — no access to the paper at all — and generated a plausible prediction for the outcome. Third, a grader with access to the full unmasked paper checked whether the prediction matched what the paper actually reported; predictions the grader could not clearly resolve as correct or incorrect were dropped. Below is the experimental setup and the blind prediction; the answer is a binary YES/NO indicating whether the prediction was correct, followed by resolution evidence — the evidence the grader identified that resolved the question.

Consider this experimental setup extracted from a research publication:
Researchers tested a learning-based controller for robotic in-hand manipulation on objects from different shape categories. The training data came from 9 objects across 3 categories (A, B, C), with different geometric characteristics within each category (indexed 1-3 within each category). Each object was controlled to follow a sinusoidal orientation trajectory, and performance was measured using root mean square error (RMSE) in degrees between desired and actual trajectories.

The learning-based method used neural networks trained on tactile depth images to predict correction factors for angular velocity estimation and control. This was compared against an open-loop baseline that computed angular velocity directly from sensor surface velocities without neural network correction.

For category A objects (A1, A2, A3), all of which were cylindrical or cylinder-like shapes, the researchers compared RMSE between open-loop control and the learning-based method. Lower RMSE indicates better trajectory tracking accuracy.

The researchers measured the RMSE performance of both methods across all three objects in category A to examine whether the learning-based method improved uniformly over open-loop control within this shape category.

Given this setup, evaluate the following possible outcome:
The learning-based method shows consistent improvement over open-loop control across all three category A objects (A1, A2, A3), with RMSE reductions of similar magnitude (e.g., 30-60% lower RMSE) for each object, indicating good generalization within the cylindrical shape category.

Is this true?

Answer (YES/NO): NO